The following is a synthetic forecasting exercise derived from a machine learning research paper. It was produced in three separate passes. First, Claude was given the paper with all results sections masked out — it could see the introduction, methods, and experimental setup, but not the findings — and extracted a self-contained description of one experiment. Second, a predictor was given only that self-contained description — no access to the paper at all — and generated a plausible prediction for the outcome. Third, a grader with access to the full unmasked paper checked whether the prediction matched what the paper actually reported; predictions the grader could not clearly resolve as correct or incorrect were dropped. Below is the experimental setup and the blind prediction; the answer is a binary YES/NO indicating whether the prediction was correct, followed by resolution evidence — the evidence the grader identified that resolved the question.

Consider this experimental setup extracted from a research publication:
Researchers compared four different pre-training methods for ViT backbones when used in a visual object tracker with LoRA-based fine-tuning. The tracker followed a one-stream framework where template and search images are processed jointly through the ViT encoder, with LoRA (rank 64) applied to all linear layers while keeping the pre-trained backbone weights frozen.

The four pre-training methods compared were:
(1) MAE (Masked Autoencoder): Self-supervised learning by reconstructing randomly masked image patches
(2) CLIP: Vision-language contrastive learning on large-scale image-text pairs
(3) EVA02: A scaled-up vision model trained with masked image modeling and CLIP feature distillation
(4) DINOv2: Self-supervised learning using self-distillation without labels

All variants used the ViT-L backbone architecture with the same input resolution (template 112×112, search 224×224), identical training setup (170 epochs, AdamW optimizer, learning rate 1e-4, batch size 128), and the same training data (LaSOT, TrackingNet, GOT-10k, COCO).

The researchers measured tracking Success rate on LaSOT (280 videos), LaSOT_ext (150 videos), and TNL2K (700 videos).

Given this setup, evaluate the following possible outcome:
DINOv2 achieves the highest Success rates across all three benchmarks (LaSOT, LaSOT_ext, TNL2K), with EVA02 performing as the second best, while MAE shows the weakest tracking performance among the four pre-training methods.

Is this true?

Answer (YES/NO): NO